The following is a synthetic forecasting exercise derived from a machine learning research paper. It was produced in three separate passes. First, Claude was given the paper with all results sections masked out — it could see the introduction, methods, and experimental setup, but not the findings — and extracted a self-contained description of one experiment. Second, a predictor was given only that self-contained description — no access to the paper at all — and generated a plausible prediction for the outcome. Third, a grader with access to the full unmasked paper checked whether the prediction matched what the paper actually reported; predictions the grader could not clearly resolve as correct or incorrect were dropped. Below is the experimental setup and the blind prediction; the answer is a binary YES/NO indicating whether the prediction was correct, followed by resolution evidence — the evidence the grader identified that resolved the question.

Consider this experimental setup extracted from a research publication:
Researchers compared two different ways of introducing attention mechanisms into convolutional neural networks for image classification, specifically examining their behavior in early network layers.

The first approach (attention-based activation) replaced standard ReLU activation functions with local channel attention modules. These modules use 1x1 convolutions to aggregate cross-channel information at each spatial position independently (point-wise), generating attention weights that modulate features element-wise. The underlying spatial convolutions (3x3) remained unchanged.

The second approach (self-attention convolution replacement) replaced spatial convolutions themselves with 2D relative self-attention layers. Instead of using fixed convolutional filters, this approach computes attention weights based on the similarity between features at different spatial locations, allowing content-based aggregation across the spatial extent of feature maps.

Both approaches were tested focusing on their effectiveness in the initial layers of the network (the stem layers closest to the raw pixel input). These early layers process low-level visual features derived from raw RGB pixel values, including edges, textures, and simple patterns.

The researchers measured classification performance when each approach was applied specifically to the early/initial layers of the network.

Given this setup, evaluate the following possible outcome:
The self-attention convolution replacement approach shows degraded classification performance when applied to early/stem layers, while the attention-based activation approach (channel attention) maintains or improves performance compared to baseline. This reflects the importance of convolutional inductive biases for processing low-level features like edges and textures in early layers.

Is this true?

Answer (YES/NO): YES